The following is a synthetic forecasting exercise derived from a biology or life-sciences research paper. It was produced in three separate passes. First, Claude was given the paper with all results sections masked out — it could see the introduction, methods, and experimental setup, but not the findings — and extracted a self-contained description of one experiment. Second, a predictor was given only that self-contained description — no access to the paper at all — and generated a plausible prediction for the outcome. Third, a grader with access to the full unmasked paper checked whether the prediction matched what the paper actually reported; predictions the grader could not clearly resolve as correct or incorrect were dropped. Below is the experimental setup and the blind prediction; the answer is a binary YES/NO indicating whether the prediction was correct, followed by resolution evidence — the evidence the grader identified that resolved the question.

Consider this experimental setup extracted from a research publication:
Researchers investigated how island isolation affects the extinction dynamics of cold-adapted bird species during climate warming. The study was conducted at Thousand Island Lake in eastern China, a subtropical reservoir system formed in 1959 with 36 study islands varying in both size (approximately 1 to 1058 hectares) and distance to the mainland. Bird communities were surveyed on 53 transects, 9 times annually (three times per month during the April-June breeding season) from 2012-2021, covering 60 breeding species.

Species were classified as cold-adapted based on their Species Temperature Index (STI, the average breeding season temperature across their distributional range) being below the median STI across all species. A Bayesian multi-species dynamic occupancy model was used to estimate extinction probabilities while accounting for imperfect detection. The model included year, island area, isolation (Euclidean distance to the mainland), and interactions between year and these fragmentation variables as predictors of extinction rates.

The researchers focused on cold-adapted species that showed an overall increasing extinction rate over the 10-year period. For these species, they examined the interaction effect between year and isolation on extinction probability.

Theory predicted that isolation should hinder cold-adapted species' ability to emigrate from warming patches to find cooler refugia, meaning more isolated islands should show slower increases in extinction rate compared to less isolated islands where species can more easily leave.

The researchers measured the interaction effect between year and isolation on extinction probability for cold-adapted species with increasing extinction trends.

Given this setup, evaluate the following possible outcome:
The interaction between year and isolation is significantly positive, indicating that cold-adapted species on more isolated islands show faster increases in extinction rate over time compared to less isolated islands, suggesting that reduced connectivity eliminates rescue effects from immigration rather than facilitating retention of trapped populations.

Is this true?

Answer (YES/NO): NO